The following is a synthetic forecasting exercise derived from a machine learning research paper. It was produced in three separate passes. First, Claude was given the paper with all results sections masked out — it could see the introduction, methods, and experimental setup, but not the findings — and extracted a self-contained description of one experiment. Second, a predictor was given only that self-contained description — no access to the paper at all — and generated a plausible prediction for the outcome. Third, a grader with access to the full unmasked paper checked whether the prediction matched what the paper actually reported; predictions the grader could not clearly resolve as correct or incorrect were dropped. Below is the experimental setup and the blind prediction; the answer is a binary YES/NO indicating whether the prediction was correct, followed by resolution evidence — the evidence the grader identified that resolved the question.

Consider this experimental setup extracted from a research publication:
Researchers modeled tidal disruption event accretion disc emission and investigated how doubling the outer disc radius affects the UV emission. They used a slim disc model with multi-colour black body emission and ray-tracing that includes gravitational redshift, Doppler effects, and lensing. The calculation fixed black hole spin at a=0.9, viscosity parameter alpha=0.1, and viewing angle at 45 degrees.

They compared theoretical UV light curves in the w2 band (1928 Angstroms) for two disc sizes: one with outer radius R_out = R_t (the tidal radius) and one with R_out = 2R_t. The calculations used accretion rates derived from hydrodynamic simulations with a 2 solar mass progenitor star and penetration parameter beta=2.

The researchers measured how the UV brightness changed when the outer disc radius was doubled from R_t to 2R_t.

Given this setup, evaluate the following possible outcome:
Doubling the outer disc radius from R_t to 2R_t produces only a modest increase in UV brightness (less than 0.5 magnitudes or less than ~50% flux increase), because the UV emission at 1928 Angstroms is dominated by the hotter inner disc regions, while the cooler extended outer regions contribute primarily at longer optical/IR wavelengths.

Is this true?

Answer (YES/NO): NO